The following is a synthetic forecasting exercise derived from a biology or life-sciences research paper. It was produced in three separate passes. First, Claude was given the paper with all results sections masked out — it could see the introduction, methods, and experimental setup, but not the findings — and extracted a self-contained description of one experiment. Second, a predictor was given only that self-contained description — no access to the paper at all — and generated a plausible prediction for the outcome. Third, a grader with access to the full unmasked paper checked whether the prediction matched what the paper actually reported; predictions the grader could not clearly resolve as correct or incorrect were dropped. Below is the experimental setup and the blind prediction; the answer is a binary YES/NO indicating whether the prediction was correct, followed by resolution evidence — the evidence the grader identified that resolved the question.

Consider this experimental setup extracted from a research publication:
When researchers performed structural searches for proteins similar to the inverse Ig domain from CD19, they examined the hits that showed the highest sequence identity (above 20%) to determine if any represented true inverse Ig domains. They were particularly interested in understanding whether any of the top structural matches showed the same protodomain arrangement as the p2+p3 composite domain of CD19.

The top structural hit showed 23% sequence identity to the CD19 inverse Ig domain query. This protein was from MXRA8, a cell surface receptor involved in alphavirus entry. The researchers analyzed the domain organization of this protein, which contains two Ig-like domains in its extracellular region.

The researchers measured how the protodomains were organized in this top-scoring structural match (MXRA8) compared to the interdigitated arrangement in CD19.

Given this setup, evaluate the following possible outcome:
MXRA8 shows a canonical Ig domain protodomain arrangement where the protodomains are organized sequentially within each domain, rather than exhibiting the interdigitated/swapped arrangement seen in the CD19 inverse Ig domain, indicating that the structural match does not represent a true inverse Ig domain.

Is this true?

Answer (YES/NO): NO